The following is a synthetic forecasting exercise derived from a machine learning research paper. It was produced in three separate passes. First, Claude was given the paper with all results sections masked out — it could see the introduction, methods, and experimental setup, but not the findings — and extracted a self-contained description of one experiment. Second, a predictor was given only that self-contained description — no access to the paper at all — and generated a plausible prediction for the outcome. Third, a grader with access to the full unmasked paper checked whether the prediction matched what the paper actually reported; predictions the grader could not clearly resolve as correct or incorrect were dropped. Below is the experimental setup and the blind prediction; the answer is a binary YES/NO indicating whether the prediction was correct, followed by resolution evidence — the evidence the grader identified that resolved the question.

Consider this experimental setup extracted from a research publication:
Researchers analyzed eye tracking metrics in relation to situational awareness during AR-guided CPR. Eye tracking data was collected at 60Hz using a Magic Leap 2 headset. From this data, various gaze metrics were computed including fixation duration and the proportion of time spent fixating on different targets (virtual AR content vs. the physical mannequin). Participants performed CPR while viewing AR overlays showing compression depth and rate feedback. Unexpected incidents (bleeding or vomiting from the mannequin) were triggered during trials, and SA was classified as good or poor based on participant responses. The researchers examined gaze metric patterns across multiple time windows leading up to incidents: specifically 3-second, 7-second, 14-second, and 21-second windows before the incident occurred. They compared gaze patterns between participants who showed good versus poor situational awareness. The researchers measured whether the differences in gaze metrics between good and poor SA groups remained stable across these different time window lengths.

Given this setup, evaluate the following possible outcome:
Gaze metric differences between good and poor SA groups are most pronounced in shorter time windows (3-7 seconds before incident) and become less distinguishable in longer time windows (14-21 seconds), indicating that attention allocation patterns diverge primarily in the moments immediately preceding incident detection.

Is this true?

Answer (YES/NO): NO